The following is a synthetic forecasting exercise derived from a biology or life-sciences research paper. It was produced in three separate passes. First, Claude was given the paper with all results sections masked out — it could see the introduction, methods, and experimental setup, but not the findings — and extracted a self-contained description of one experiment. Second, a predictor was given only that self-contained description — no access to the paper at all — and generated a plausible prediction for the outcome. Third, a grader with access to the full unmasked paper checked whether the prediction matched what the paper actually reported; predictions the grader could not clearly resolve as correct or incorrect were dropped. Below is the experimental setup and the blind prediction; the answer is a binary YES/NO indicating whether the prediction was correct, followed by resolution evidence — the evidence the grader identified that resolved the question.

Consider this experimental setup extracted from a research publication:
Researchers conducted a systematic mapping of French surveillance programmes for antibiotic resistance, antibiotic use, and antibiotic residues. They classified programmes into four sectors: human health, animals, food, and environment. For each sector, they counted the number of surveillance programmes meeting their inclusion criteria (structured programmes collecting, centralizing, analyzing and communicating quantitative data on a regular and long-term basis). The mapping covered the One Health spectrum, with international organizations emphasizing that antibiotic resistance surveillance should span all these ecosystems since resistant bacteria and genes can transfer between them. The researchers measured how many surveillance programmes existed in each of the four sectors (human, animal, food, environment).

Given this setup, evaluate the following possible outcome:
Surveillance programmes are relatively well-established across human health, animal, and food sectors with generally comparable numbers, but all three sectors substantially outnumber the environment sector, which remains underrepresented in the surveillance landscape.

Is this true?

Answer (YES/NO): NO